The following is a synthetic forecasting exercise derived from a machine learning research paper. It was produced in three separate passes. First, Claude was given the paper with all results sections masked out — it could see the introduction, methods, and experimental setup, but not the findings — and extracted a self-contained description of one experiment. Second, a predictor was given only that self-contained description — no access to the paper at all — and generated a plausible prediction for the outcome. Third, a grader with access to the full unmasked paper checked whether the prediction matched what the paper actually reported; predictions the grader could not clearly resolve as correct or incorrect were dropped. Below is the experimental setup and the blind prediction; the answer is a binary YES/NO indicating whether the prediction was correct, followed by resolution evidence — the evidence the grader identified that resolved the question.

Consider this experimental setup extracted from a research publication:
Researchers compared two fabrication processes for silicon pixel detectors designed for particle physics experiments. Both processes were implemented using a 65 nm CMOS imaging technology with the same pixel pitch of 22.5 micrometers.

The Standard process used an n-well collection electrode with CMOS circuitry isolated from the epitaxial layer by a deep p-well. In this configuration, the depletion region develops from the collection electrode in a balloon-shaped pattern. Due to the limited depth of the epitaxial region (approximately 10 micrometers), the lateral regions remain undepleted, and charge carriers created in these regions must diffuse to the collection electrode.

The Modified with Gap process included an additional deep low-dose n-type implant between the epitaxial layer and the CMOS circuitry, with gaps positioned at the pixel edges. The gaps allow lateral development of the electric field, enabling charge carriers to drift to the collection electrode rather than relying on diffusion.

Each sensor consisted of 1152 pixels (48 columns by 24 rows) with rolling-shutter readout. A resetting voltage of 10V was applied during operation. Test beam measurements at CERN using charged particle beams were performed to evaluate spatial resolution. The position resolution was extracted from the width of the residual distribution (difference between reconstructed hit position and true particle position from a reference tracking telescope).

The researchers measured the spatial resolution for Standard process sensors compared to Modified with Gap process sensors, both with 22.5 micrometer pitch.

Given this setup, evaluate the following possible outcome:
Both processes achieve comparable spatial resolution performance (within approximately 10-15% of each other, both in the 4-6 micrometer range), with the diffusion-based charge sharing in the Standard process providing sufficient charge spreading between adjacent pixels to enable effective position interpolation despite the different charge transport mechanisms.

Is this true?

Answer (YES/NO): NO